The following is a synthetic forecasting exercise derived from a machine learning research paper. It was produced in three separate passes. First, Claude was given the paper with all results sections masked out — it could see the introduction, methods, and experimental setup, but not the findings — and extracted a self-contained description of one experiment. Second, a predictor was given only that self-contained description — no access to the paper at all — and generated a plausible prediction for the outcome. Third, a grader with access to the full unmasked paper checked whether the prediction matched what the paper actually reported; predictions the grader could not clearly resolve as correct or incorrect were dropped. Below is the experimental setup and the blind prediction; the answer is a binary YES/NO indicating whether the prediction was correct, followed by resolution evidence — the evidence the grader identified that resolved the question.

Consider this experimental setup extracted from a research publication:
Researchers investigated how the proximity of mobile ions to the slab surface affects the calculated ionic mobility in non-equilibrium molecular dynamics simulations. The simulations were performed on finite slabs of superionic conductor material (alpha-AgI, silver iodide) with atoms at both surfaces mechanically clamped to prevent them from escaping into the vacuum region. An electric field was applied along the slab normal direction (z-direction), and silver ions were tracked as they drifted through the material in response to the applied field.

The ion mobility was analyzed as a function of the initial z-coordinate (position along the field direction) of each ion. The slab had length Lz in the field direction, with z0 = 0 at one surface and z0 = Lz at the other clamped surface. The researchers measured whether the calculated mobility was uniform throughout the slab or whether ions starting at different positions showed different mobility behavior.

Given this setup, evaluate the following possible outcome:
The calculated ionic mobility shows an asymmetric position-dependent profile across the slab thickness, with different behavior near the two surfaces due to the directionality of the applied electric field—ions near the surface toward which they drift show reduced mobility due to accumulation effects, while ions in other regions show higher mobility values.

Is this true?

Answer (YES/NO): NO